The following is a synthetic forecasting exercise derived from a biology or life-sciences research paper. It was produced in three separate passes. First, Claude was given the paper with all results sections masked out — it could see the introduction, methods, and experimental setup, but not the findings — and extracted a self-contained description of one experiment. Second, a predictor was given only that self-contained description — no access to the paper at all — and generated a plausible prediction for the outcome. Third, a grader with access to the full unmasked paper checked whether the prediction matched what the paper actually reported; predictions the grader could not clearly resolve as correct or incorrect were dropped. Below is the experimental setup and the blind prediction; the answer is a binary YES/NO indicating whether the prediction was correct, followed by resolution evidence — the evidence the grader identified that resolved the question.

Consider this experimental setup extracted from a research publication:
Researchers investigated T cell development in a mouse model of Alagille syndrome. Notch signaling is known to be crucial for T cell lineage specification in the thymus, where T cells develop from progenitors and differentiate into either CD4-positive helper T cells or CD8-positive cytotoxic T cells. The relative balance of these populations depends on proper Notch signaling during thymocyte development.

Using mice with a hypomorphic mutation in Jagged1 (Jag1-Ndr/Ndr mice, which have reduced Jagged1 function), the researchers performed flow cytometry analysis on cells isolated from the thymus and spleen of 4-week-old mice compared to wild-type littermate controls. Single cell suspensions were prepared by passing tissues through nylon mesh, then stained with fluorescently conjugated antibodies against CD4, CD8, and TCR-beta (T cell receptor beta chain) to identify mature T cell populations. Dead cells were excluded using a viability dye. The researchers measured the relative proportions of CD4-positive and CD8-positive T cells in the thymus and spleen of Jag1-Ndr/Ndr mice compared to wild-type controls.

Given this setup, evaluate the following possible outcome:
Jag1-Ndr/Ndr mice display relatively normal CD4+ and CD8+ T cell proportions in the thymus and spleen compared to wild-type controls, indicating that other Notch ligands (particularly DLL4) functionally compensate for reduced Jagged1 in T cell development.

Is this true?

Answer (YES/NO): NO